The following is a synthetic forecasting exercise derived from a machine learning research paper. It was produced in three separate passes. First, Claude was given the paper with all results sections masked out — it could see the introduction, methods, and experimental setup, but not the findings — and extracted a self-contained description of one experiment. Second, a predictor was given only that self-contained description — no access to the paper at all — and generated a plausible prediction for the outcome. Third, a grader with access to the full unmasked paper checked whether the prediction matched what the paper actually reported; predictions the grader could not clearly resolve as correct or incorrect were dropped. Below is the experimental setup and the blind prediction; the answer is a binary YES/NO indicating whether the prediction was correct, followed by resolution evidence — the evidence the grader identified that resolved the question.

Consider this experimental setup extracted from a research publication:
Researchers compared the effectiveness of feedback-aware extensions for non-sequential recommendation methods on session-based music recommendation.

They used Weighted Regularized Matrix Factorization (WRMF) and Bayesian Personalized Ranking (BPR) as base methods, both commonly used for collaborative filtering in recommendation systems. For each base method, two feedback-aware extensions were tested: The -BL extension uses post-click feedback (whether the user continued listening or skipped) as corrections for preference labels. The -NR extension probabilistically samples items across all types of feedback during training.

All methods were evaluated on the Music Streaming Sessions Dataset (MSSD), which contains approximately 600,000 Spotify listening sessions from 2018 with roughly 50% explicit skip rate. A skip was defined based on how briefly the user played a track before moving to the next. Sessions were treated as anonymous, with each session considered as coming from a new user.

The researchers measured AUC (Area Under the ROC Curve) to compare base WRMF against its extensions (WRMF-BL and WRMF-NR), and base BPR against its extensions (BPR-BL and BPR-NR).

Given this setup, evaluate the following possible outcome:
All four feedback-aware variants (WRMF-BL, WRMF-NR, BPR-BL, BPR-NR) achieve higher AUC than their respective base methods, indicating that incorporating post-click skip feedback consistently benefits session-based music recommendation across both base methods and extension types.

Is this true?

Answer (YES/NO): YES